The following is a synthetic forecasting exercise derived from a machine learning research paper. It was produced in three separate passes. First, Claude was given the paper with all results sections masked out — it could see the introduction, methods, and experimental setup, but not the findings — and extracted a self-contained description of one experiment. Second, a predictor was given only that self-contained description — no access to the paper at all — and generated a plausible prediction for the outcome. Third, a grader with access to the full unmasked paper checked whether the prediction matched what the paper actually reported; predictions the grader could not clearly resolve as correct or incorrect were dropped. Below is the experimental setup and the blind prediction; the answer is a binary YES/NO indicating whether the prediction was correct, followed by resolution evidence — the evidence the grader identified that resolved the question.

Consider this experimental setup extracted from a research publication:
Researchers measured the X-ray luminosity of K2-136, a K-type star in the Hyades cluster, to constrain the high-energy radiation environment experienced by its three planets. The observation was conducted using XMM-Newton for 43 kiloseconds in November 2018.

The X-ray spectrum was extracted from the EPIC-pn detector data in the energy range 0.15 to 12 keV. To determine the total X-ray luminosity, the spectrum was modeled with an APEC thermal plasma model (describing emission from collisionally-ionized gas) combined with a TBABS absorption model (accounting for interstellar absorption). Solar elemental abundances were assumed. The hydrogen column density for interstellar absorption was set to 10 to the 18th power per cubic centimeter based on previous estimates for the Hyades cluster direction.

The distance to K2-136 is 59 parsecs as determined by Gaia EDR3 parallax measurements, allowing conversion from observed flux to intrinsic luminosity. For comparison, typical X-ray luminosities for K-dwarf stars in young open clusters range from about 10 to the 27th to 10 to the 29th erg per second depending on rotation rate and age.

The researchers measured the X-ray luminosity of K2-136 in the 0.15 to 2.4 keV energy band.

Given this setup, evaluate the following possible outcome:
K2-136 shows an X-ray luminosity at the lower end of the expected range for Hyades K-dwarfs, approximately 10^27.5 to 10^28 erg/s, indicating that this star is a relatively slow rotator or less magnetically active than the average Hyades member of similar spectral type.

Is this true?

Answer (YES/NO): NO